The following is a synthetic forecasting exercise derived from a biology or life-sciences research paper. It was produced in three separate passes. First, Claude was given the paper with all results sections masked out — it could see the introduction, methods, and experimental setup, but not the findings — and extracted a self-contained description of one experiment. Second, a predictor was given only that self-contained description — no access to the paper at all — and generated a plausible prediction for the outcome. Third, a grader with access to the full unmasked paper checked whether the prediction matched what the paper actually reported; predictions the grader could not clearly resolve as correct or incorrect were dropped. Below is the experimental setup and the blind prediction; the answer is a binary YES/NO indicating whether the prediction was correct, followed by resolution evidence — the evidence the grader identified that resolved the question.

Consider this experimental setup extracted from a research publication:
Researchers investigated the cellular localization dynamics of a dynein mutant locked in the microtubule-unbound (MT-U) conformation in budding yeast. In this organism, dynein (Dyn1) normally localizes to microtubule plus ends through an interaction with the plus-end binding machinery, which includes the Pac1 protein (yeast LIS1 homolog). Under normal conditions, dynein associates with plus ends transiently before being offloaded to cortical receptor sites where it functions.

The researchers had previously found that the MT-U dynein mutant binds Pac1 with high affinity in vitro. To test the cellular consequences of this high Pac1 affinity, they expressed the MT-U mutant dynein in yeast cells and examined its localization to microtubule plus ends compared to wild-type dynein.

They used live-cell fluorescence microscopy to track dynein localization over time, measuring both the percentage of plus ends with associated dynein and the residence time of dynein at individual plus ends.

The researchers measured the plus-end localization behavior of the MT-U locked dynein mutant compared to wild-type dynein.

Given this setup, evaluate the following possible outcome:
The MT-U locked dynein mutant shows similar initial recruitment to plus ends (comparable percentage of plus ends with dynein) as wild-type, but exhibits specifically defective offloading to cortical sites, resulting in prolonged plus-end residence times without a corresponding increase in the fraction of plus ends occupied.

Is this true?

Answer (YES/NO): NO